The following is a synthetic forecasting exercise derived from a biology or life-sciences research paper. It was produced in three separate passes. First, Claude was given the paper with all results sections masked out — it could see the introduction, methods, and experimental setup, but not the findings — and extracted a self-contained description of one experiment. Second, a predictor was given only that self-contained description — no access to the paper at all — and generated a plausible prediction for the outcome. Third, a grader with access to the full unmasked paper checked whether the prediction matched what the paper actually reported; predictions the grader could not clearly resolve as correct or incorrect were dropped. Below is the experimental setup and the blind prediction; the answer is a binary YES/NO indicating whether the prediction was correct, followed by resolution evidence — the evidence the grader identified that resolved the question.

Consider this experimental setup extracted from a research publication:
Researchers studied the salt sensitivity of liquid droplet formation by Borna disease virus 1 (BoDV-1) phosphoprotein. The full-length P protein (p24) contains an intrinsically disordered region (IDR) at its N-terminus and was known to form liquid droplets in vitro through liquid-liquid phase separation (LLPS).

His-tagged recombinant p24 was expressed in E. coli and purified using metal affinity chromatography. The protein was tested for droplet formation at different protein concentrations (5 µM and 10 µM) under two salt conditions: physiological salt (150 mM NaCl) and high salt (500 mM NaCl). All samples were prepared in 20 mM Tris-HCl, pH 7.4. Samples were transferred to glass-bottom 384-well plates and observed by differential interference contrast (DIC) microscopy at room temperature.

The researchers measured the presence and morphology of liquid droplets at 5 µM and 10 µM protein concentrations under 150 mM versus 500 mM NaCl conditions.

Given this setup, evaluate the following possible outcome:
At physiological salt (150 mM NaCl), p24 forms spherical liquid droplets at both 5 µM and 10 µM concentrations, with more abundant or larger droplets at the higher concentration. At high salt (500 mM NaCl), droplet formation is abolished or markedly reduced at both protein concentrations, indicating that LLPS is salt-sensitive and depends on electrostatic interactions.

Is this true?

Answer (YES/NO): YES